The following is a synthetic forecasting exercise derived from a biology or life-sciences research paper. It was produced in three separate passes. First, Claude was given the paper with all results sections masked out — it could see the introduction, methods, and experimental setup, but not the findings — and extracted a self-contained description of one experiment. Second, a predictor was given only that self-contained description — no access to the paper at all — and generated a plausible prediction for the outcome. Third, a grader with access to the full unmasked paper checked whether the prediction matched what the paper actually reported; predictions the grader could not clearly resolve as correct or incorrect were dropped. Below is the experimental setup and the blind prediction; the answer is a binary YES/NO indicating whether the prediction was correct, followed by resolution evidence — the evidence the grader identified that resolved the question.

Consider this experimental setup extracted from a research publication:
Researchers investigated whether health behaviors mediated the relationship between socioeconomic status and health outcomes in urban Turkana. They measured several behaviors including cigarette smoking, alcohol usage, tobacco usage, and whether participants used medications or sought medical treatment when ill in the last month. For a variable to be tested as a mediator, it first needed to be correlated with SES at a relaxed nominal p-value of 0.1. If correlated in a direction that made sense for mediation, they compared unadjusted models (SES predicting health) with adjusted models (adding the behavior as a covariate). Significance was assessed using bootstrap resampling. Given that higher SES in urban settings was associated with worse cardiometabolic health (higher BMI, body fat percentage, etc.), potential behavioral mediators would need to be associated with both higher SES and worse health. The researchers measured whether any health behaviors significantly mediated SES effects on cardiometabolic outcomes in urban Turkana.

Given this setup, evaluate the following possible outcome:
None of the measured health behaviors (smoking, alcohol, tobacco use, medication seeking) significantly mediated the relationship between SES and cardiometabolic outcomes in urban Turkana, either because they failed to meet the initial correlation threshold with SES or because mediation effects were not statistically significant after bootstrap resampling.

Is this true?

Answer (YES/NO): YES